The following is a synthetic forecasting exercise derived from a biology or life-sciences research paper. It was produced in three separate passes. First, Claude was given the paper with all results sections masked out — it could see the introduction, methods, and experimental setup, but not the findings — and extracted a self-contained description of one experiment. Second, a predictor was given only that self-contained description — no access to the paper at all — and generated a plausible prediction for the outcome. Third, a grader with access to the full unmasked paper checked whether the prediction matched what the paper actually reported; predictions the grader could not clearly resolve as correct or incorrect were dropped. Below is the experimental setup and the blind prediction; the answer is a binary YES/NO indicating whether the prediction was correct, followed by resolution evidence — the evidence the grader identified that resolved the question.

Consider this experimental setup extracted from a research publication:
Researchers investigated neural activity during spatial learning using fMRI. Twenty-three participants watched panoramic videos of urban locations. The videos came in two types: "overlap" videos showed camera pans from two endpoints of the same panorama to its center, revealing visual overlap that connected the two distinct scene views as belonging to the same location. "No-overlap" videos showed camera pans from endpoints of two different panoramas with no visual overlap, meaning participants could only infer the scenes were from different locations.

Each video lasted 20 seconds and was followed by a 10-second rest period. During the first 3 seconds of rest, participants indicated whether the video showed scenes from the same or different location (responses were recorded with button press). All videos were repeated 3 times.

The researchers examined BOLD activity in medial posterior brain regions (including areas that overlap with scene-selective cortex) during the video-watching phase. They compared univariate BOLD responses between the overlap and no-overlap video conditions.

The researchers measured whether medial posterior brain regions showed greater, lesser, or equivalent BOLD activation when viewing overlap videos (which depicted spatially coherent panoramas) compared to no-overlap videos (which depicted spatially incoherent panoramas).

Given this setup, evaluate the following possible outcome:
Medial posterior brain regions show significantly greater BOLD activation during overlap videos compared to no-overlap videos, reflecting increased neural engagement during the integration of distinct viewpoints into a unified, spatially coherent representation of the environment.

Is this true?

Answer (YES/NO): NO